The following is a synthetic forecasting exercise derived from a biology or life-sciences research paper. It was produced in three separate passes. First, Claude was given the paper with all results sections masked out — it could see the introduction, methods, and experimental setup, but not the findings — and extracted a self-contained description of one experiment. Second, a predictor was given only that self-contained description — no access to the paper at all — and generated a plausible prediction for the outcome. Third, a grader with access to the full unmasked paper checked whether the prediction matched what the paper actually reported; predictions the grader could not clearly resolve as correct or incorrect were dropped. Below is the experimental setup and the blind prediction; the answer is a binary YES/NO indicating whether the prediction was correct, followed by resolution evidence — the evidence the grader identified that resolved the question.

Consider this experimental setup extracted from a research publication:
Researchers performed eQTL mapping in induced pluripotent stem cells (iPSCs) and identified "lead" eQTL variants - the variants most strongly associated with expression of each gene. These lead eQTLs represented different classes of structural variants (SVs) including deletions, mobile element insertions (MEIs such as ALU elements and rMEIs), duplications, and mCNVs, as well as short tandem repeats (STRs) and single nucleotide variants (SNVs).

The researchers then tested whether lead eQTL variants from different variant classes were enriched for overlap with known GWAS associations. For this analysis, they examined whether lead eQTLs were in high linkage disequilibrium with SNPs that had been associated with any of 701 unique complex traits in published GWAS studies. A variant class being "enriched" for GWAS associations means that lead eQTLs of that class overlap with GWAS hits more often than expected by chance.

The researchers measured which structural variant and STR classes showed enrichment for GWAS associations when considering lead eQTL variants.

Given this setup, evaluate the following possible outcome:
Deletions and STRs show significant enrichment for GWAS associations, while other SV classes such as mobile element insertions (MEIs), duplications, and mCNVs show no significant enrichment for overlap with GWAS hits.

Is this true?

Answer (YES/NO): NO